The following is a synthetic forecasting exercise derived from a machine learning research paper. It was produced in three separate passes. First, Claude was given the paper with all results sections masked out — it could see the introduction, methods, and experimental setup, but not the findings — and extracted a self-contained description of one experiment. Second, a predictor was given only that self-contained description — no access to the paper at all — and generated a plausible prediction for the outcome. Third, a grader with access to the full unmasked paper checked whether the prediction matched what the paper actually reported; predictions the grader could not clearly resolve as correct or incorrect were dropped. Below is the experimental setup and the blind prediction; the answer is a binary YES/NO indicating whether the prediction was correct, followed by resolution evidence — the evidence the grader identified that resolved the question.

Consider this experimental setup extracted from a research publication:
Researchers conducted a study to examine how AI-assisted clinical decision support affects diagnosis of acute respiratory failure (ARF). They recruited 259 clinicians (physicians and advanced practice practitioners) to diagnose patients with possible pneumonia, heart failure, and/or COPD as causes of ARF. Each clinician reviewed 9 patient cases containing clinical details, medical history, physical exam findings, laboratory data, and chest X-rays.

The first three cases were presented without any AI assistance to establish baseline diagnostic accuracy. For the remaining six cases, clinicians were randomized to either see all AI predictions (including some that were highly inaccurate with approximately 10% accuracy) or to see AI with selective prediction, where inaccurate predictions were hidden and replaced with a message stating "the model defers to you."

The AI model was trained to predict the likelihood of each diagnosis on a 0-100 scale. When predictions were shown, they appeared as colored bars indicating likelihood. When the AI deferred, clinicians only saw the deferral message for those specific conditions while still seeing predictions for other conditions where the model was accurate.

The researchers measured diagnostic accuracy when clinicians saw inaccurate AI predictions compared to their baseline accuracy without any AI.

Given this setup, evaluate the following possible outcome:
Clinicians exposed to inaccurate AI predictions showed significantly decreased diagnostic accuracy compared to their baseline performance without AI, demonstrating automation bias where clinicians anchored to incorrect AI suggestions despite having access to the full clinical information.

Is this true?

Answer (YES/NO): YES